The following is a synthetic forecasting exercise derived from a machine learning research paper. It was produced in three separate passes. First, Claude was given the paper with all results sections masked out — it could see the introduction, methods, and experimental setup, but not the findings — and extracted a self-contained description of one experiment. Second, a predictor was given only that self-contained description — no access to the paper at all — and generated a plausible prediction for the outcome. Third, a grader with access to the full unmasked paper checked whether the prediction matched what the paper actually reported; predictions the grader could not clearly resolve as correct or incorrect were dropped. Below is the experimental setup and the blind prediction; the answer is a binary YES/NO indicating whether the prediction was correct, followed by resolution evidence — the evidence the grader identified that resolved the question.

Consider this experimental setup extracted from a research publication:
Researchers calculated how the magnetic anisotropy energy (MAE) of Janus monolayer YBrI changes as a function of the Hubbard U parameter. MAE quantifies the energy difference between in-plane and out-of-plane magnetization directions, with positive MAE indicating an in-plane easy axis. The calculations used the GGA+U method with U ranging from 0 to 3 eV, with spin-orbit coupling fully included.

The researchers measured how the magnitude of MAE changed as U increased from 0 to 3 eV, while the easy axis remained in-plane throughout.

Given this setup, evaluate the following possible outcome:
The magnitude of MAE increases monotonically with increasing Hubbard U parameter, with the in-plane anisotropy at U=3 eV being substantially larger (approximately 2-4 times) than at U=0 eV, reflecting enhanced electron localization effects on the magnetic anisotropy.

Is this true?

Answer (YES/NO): NO